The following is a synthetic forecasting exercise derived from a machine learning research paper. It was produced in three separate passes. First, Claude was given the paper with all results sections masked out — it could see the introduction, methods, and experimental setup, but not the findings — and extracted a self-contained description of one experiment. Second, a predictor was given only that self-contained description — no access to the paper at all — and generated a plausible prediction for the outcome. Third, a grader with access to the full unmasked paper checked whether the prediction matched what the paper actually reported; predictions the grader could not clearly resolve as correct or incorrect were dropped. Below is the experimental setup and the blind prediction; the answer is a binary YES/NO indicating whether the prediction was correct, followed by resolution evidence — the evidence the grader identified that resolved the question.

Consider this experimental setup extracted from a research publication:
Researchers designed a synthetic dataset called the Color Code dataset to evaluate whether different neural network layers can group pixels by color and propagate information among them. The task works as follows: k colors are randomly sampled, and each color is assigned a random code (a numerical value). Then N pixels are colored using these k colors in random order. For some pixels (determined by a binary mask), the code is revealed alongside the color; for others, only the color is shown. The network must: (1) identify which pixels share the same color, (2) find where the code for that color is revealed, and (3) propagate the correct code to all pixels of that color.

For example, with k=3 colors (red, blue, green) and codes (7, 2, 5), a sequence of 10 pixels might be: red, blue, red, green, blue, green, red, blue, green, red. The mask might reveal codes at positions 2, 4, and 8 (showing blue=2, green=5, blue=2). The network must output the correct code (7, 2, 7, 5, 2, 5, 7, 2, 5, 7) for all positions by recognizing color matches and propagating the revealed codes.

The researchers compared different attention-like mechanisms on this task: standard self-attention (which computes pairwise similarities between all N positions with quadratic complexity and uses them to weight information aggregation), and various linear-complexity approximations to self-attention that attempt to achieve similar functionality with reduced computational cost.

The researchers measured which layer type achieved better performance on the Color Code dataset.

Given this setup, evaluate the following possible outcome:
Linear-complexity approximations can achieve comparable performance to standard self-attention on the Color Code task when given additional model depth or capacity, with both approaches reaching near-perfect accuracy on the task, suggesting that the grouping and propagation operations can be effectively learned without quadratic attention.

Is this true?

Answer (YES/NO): NO